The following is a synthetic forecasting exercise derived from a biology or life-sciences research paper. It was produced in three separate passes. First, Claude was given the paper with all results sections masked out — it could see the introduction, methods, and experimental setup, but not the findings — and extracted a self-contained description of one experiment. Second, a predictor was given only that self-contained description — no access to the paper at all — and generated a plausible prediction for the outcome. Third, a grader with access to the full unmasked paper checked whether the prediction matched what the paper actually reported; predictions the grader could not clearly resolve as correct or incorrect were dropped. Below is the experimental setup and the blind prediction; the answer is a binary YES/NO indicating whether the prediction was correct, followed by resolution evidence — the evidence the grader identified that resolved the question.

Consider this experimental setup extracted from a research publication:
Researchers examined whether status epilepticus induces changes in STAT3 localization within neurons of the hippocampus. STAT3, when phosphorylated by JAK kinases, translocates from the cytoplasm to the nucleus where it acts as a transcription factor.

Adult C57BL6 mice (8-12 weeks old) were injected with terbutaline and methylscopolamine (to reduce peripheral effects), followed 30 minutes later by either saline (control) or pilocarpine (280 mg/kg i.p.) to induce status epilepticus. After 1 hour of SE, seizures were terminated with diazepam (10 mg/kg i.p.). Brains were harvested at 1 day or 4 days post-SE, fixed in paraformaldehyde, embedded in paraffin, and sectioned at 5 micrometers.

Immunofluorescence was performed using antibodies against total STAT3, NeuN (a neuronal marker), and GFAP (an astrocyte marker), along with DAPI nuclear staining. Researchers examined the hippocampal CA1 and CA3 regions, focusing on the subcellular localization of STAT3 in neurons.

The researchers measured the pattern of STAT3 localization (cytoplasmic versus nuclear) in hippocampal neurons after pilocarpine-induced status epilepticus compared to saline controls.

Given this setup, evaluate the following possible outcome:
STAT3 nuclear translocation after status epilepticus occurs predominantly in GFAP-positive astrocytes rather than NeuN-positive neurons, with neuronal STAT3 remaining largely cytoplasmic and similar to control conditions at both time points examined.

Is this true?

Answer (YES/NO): NO